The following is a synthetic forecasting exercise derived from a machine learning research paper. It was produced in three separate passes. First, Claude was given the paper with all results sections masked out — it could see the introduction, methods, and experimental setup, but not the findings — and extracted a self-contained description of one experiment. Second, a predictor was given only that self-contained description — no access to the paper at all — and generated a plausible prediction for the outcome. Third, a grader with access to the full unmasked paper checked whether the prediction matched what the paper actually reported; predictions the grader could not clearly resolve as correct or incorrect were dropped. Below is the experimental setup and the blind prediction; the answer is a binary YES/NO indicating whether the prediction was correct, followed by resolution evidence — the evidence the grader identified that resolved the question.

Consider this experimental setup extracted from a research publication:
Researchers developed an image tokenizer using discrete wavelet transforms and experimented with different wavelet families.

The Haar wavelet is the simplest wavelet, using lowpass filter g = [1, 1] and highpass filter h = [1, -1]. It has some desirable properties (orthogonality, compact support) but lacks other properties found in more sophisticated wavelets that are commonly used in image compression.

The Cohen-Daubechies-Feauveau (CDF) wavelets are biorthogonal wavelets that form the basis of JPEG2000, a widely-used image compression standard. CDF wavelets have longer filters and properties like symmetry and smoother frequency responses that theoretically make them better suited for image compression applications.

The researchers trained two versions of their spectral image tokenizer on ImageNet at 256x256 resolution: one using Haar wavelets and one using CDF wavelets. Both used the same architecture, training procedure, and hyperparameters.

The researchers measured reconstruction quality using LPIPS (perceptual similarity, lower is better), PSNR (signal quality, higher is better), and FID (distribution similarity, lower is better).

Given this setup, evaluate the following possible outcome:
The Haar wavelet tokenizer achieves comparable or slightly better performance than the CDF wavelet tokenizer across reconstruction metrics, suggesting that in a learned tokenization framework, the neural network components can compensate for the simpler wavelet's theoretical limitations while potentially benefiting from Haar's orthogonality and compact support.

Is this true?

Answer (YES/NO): YES